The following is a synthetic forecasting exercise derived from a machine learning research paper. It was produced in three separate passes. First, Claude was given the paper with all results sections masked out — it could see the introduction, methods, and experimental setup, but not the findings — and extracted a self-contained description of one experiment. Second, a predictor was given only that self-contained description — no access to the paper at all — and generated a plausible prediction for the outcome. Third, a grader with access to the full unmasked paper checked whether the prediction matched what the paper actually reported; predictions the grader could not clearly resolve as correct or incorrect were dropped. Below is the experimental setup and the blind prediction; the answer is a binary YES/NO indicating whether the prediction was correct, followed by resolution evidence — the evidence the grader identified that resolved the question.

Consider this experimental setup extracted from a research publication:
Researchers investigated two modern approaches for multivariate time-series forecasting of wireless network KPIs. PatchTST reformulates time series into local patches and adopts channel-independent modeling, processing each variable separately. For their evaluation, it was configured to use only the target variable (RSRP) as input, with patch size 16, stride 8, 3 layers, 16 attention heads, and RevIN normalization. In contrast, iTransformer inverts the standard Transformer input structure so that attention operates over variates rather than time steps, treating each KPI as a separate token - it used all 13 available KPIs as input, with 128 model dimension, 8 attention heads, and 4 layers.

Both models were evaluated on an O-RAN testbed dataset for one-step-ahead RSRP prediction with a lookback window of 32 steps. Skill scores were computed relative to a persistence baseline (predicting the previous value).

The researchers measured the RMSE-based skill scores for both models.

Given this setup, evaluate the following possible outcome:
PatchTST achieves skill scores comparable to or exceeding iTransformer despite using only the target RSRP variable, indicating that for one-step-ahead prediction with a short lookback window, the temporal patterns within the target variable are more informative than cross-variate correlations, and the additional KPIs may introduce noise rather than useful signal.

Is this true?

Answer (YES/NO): YES